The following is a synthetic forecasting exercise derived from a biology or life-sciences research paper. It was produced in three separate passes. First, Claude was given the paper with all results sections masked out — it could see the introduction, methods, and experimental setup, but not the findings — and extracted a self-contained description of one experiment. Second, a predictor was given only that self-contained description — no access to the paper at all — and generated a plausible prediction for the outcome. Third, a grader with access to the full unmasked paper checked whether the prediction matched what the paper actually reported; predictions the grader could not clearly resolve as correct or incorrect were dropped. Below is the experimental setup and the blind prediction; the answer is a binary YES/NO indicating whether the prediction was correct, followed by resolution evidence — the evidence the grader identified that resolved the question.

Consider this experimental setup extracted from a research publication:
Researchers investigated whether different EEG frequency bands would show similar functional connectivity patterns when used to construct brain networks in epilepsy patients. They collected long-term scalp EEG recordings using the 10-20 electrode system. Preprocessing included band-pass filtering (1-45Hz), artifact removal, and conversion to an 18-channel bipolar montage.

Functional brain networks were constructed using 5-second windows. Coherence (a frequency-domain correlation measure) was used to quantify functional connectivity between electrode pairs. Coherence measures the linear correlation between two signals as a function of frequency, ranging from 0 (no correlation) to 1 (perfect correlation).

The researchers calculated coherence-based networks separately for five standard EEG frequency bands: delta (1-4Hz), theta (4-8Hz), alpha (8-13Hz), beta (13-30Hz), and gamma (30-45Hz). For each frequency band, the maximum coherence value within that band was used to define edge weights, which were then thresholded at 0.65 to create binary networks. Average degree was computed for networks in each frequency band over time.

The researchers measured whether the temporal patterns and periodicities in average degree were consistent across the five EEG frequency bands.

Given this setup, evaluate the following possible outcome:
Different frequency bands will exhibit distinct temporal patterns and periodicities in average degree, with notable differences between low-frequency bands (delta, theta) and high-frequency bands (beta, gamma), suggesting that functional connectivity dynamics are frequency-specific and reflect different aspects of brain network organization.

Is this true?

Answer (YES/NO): NO